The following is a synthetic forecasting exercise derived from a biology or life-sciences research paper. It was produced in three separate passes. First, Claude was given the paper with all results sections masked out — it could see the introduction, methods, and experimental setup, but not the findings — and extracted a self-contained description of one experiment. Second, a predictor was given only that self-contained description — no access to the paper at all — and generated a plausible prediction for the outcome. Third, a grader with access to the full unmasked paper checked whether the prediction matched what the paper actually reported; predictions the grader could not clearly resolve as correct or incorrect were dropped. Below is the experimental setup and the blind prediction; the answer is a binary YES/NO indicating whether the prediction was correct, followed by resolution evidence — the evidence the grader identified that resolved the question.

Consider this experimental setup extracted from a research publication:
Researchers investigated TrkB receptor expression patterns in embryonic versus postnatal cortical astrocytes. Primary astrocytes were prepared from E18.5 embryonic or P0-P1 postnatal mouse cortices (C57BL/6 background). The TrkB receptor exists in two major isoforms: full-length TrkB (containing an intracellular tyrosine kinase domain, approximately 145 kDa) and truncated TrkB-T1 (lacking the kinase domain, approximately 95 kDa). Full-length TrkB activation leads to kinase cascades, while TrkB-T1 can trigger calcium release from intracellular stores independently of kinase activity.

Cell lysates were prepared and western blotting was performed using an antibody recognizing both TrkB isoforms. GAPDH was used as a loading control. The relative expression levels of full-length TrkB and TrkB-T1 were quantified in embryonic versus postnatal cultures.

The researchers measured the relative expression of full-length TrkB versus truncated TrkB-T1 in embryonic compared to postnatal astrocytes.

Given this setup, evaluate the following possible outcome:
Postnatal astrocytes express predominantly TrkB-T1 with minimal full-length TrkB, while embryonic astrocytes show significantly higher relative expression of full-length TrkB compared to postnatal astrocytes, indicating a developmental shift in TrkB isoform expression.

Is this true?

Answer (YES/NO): YES